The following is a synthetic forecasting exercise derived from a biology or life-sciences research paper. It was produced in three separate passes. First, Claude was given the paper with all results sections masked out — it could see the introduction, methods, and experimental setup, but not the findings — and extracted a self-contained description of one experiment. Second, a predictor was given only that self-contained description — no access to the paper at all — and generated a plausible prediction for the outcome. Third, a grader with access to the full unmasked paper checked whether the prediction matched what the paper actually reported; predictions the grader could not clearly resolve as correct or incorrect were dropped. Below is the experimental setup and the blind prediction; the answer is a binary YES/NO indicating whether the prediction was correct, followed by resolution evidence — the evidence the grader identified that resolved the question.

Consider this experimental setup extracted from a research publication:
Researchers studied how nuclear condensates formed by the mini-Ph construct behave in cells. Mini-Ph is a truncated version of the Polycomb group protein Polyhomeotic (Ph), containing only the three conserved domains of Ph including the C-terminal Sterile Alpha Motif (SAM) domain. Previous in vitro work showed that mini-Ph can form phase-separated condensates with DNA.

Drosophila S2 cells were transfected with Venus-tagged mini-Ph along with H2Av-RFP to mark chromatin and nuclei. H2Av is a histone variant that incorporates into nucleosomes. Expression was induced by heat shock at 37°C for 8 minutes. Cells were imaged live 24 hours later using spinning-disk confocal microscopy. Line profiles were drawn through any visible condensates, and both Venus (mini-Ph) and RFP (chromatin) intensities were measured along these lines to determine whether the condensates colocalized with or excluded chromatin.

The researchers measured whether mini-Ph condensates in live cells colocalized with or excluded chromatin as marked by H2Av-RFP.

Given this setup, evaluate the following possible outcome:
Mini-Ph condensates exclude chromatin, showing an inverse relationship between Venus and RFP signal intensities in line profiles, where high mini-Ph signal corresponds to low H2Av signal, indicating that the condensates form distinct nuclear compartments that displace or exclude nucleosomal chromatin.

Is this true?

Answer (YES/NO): YES